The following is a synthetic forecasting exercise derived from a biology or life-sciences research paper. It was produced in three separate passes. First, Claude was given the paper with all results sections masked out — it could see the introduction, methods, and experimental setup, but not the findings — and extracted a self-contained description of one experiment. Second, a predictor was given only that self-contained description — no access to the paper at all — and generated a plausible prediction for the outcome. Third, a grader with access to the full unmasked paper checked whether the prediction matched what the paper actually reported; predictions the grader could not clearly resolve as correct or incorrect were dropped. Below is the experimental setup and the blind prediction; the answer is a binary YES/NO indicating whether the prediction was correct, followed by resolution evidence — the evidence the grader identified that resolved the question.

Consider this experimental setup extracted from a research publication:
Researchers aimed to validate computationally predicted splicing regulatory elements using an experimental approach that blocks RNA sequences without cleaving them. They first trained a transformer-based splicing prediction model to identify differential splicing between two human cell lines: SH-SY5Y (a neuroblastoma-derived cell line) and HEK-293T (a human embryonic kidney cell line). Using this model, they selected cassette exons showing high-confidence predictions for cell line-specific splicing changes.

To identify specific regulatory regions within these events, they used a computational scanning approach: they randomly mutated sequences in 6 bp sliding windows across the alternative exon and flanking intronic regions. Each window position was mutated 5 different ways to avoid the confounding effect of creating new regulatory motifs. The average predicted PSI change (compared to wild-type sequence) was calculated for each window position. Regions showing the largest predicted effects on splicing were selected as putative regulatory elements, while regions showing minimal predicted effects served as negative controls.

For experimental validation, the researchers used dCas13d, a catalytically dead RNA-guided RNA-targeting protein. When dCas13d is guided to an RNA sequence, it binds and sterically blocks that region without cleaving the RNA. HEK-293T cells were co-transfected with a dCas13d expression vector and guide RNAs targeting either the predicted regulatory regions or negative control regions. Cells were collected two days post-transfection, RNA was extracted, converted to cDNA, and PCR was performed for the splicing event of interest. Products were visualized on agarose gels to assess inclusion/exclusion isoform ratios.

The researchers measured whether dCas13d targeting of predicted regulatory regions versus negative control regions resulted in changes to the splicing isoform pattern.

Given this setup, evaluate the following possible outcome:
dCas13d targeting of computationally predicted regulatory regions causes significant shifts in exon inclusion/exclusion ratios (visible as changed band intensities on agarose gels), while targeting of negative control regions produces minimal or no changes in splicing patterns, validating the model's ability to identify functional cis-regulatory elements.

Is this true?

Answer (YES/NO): YES